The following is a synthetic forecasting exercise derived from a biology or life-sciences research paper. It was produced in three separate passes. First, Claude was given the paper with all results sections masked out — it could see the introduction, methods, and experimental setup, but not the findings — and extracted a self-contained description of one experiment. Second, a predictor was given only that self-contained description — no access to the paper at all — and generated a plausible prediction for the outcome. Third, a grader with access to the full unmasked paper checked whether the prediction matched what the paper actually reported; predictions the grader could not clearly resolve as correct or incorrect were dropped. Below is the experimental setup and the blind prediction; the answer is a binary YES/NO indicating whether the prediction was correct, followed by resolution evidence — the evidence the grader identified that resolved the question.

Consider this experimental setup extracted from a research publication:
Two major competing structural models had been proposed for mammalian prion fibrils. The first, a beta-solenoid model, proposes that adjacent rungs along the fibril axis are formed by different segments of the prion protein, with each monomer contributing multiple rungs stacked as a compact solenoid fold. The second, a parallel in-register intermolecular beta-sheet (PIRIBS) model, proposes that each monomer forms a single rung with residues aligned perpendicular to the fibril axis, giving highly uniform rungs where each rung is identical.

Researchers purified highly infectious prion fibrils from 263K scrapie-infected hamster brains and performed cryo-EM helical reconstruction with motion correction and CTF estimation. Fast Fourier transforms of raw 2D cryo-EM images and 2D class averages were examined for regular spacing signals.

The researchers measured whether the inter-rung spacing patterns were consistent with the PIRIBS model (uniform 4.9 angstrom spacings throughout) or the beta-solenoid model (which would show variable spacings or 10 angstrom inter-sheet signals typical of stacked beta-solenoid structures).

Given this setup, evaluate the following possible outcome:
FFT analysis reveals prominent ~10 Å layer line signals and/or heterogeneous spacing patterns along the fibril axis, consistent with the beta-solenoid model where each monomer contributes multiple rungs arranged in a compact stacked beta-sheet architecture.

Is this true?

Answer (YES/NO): NO